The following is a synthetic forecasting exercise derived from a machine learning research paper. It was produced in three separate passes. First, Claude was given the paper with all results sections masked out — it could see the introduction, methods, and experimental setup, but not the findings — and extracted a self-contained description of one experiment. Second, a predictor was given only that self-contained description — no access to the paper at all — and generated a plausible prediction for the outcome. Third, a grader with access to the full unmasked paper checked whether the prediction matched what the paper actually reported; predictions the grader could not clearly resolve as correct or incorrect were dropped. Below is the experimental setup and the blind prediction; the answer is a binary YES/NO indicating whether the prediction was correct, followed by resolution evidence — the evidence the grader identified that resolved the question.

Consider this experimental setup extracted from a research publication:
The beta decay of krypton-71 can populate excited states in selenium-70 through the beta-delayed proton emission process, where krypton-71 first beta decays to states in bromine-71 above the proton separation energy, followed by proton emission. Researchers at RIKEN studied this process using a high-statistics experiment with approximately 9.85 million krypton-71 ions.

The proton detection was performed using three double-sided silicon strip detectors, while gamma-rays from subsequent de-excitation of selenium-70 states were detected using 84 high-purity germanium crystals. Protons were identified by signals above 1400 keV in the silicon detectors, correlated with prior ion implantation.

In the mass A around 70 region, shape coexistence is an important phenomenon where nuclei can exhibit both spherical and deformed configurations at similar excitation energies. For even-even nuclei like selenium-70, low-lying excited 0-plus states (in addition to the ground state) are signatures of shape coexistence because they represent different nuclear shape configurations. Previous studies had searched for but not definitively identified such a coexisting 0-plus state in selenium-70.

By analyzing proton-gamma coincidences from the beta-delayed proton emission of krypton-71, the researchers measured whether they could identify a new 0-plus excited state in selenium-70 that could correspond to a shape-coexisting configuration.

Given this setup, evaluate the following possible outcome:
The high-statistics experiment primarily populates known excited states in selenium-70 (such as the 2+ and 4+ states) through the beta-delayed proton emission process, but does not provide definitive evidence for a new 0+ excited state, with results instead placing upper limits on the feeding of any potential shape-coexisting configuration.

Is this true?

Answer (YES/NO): NO